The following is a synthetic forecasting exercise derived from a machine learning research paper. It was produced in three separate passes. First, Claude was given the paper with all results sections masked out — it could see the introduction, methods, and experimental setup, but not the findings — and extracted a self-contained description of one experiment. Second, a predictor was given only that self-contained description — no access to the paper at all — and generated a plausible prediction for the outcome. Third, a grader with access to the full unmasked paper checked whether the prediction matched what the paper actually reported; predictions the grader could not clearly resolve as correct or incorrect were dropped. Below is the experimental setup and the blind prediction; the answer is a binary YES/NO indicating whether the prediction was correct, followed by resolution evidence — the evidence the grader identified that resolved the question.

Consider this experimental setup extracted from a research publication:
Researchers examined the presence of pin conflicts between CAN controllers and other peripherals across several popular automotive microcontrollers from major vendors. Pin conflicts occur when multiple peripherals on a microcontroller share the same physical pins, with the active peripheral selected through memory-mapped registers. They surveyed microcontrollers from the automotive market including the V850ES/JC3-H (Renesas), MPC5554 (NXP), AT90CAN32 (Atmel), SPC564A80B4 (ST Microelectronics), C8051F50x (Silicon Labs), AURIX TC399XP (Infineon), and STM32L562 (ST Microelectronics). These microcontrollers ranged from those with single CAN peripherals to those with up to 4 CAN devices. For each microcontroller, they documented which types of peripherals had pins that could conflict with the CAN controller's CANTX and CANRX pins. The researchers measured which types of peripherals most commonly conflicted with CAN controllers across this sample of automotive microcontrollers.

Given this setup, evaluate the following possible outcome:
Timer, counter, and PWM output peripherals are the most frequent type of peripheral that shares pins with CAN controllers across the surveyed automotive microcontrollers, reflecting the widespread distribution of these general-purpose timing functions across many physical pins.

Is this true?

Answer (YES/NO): NO